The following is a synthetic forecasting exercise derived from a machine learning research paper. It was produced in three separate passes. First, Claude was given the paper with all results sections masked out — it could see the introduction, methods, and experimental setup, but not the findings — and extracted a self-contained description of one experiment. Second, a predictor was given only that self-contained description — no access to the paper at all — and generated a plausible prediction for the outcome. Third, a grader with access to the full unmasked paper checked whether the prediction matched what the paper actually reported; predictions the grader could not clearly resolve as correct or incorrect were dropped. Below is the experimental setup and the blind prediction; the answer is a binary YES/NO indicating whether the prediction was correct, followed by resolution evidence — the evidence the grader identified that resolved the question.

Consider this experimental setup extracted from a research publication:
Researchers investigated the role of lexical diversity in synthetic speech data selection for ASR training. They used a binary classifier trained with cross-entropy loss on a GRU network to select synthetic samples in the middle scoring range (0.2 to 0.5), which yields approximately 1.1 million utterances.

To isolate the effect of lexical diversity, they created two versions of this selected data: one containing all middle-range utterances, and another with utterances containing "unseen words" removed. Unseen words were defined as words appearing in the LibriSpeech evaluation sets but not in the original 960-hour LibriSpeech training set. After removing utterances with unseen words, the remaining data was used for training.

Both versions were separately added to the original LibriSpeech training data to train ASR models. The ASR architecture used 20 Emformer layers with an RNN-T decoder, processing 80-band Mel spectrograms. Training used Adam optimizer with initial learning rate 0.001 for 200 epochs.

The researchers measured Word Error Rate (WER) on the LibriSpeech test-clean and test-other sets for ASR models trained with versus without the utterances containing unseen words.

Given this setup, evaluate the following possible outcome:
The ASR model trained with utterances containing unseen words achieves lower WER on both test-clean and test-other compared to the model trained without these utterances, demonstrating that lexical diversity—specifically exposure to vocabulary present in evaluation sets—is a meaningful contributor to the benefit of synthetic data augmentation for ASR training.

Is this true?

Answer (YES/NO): YES